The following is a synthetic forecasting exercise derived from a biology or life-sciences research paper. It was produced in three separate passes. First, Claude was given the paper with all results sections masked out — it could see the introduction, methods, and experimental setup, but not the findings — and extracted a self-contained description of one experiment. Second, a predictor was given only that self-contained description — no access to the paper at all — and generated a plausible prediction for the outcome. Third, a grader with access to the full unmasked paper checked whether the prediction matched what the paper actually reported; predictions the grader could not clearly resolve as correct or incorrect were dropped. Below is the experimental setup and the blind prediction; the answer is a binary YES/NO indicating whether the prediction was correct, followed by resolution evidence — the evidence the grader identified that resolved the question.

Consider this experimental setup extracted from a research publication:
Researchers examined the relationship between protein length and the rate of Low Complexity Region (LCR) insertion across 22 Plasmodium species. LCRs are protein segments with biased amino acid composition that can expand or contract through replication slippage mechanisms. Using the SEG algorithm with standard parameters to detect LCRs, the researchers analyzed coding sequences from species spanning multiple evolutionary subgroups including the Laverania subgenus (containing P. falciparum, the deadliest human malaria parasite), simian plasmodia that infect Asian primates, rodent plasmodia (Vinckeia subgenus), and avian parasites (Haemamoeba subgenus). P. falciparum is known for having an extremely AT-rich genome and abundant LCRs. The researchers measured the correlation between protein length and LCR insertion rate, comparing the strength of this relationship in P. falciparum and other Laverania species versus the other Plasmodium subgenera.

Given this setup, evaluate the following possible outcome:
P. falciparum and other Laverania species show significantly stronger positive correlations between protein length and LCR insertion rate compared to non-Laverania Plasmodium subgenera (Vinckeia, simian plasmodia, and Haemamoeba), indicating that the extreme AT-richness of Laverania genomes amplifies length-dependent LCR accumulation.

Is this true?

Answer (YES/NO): NO